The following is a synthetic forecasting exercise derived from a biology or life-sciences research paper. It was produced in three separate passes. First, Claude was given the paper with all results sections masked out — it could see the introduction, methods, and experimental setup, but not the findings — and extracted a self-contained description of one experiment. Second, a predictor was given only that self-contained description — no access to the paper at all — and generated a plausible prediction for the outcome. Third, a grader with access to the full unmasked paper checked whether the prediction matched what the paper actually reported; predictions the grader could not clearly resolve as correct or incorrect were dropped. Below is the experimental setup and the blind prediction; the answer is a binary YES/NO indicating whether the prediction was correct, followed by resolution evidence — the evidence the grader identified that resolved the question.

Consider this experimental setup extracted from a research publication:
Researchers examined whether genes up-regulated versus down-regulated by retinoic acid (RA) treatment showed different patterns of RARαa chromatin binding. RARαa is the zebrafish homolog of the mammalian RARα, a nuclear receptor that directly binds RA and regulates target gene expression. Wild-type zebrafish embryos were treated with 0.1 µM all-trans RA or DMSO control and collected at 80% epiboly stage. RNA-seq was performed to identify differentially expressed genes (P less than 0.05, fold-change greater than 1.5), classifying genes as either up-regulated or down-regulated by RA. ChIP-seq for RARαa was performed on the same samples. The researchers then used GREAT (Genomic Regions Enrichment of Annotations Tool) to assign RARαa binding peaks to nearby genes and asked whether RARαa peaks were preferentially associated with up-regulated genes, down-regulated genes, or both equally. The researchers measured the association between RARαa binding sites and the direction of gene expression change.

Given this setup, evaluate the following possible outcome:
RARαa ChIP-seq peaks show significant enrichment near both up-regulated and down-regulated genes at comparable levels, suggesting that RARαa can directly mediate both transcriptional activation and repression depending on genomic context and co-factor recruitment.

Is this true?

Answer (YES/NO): NO